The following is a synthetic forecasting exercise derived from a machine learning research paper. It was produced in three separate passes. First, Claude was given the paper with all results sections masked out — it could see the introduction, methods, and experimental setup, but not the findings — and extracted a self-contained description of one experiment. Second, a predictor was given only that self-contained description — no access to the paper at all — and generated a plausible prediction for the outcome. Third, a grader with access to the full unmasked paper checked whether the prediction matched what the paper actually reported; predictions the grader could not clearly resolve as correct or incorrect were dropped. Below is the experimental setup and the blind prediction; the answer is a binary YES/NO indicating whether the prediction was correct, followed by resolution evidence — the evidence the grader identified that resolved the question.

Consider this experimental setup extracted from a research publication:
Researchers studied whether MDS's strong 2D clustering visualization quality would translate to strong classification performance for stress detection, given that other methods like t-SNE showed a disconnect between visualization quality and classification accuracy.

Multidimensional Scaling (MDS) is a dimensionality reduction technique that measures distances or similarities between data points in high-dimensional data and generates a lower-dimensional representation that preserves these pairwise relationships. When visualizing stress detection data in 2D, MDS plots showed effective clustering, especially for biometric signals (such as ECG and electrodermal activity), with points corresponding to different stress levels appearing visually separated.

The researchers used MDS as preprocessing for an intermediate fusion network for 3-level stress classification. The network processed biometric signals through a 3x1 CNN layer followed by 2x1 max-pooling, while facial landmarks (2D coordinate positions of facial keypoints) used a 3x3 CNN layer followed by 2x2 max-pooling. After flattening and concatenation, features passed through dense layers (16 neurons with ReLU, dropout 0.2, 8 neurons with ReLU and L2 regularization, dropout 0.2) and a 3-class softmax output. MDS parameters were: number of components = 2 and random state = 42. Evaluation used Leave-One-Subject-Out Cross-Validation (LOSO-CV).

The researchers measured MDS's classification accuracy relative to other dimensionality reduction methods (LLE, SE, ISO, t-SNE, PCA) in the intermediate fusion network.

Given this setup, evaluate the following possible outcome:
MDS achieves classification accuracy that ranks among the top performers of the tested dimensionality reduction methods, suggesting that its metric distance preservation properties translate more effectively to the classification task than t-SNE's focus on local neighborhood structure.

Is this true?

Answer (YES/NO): YES